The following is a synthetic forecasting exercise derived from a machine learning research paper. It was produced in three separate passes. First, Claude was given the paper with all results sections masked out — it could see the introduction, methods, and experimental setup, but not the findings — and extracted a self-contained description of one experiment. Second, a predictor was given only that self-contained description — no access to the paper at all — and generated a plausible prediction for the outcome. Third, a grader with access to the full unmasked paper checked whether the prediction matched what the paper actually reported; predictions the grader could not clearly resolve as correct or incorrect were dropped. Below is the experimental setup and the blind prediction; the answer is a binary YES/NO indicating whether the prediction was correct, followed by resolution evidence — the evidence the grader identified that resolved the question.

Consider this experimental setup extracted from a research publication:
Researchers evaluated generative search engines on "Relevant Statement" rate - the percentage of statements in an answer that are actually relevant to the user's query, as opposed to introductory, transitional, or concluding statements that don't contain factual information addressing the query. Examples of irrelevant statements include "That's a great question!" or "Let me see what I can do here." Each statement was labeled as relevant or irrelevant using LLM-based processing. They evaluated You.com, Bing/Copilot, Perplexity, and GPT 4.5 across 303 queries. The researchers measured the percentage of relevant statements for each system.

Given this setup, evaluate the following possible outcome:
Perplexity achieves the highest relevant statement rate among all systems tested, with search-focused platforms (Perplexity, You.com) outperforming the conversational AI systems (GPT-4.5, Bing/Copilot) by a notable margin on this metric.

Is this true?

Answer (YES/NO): NO